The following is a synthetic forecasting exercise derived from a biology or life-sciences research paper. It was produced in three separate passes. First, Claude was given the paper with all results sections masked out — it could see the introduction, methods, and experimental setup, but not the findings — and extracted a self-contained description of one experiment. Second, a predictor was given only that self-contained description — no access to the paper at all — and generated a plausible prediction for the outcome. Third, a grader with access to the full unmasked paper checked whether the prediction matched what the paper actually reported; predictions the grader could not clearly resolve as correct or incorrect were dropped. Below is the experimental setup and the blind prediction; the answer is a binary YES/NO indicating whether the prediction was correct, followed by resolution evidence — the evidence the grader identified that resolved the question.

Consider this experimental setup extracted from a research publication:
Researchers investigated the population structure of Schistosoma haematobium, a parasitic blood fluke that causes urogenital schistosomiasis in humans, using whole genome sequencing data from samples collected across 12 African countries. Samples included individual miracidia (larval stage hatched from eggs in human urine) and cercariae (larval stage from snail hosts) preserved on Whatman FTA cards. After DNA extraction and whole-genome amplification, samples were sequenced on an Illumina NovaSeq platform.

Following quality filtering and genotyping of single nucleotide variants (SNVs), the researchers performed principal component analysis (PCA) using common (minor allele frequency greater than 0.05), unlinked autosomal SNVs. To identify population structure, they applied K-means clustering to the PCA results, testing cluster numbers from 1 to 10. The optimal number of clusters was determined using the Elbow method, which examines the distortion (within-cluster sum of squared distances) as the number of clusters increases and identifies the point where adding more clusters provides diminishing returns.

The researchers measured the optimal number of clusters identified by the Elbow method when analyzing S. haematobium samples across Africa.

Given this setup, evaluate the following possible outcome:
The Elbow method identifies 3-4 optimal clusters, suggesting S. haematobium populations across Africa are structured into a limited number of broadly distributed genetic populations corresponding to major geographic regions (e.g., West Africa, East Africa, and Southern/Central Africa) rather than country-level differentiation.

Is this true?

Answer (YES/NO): NO